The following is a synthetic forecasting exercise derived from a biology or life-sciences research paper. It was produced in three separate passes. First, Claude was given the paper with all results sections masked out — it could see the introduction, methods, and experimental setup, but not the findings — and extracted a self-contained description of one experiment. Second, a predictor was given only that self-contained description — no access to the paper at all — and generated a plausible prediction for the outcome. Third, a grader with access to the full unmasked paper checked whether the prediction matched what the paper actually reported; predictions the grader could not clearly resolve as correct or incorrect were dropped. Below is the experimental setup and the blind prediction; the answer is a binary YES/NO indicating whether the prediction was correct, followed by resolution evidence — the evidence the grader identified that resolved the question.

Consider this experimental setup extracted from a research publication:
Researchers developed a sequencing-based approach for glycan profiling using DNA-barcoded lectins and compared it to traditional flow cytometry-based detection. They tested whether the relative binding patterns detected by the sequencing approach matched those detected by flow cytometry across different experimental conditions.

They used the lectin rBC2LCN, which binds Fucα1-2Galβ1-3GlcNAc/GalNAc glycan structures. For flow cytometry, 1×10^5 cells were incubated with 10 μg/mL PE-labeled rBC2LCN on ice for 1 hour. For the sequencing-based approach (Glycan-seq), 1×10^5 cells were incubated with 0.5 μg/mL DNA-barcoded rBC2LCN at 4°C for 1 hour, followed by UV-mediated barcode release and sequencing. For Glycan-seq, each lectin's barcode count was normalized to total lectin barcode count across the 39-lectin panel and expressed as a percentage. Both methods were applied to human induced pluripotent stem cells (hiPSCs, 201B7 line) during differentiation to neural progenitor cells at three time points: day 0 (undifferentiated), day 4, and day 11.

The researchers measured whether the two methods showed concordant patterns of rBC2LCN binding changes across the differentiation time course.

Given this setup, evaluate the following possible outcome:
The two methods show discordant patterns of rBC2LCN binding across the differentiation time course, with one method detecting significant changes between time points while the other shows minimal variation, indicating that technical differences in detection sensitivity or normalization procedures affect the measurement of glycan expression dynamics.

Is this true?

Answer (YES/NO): NO